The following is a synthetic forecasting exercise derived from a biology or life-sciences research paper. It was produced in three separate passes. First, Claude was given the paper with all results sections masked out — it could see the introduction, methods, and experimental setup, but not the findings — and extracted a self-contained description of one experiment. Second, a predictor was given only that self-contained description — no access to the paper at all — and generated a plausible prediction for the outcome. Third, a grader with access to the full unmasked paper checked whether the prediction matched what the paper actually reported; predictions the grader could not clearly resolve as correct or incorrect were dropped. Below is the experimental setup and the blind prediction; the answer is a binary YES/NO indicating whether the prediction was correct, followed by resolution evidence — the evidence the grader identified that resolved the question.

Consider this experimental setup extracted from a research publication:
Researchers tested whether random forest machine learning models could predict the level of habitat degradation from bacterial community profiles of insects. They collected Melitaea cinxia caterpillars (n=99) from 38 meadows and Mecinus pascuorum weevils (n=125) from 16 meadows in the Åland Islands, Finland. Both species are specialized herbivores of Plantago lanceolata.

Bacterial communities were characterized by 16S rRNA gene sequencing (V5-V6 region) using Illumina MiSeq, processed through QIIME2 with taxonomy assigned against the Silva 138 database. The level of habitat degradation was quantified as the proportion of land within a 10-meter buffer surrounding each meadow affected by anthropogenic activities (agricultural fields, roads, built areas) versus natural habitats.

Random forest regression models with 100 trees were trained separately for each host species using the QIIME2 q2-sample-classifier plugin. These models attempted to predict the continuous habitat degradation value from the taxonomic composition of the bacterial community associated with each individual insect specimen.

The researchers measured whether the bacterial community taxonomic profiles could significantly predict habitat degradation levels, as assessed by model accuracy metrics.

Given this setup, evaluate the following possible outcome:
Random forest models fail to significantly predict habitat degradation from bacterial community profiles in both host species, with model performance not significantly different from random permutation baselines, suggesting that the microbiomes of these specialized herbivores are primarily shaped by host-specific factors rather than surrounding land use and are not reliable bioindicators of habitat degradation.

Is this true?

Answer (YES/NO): NO